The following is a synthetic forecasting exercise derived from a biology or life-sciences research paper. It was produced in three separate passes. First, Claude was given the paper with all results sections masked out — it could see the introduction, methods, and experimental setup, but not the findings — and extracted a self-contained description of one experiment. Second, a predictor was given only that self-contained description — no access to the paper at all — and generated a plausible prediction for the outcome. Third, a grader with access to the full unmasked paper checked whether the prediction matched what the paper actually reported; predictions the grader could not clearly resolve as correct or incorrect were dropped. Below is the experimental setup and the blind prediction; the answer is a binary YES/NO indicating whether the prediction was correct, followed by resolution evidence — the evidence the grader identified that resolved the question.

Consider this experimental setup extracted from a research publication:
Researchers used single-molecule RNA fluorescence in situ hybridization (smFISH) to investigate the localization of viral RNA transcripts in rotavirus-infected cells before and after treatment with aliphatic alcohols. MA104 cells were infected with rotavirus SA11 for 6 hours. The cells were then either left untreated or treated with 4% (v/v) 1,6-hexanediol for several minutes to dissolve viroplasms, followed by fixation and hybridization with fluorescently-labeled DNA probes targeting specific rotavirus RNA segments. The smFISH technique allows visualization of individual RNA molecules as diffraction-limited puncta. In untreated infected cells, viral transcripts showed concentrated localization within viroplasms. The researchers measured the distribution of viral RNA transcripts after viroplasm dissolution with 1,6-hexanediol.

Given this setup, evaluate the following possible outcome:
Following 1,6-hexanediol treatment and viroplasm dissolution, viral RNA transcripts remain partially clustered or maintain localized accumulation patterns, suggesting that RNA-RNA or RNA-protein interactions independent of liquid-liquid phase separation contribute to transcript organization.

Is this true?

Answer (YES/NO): YES